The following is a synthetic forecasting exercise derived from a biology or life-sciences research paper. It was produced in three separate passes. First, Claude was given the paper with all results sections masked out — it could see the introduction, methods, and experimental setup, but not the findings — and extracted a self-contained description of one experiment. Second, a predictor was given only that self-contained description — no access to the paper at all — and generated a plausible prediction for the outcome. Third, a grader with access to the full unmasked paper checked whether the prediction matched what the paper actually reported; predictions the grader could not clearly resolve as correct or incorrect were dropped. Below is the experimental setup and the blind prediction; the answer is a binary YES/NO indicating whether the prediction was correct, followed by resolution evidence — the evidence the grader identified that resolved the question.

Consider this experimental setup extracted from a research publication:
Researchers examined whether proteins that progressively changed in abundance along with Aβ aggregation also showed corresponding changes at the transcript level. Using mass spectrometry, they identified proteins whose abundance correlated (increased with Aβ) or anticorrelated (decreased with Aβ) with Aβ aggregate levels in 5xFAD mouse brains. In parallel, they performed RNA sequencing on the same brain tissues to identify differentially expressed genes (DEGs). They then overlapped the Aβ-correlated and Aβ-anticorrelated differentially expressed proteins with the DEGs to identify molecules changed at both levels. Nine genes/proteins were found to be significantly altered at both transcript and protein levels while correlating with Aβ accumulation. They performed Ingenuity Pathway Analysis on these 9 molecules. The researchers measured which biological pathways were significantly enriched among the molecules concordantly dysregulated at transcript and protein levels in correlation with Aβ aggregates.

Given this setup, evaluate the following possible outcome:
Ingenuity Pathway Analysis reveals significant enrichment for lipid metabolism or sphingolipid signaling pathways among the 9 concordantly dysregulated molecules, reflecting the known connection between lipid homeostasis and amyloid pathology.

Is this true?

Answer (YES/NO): NO